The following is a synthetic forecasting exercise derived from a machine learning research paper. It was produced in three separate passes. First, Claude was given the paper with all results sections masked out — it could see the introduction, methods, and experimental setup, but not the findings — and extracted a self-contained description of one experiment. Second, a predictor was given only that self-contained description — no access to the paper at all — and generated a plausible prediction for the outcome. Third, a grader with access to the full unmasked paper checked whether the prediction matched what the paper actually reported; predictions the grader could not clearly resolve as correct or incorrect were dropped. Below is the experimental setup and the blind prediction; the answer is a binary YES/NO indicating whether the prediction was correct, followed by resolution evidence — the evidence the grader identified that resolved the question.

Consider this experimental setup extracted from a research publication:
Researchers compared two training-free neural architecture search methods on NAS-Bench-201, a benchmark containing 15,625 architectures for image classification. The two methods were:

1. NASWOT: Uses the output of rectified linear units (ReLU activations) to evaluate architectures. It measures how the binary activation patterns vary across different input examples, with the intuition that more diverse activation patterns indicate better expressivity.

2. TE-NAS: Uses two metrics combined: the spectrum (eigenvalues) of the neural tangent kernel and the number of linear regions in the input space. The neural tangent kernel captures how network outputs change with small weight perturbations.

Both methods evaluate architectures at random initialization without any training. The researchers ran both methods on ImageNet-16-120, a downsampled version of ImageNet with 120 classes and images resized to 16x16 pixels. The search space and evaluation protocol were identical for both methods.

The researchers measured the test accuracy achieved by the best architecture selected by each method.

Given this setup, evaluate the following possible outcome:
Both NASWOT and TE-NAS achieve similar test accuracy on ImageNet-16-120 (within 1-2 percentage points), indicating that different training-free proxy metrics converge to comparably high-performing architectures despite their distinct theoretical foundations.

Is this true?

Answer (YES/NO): NO